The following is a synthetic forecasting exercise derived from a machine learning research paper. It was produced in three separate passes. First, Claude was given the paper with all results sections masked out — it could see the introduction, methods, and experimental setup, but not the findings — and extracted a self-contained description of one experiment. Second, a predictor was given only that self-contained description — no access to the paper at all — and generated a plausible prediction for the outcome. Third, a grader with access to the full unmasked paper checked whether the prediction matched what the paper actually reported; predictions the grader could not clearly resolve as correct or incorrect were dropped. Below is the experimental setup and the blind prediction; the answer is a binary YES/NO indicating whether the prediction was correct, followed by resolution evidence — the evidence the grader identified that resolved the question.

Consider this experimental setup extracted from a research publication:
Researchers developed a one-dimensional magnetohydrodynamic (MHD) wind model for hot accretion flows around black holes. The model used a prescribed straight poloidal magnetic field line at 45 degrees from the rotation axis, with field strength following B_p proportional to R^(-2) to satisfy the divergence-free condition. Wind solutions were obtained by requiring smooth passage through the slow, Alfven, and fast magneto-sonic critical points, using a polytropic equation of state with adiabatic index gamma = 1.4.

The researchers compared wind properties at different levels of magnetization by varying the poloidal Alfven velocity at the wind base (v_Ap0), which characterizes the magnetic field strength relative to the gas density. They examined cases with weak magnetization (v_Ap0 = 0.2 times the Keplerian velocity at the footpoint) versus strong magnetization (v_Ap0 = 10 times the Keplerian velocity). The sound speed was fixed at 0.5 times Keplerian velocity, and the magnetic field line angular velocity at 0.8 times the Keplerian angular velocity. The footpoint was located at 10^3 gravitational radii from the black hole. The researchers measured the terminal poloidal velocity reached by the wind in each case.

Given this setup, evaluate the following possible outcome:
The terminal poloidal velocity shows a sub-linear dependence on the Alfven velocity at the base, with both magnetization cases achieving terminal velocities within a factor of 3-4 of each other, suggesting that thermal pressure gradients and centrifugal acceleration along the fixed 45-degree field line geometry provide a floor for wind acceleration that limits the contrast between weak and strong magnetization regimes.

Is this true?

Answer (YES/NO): NO